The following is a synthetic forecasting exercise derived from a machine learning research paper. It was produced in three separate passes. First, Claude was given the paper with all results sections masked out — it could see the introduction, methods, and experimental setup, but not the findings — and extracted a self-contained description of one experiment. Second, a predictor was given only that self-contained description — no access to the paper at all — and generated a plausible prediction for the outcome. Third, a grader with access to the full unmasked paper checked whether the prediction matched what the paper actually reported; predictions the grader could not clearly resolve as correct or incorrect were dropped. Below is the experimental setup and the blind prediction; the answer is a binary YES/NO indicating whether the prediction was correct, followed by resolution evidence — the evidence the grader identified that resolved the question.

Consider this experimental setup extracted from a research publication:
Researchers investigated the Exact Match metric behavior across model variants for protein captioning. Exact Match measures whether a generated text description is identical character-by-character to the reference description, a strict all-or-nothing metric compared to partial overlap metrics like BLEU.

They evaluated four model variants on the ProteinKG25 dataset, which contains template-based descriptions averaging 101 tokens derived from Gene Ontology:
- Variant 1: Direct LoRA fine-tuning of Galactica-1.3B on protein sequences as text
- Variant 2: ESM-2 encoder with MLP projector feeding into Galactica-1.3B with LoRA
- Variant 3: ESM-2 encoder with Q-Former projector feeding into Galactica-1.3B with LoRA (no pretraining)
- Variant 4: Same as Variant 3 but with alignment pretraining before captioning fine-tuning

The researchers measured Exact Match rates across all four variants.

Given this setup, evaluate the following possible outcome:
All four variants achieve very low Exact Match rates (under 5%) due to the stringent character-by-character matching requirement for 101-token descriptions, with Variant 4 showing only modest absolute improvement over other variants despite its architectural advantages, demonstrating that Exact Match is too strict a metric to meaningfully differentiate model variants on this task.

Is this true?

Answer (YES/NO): NO